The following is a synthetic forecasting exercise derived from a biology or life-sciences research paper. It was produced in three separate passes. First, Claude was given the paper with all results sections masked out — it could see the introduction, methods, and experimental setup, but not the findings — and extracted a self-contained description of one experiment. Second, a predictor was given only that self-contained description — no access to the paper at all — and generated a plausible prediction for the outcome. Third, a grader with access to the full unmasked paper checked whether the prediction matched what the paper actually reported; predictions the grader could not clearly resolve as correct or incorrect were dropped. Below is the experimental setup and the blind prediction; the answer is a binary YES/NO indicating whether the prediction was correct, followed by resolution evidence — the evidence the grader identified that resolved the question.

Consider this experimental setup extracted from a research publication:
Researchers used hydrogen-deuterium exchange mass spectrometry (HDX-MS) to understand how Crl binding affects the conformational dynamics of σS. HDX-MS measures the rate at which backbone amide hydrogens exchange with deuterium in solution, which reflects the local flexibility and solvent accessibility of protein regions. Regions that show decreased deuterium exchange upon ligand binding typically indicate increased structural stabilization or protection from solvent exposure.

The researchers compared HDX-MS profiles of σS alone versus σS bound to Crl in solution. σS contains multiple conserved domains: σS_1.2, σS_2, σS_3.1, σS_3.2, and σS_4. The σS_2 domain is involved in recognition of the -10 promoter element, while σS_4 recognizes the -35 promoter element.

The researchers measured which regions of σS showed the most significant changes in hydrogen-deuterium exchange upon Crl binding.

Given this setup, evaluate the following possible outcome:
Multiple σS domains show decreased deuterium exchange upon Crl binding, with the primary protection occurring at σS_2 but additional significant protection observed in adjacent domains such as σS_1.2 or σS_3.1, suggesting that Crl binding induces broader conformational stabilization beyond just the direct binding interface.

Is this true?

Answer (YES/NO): YES